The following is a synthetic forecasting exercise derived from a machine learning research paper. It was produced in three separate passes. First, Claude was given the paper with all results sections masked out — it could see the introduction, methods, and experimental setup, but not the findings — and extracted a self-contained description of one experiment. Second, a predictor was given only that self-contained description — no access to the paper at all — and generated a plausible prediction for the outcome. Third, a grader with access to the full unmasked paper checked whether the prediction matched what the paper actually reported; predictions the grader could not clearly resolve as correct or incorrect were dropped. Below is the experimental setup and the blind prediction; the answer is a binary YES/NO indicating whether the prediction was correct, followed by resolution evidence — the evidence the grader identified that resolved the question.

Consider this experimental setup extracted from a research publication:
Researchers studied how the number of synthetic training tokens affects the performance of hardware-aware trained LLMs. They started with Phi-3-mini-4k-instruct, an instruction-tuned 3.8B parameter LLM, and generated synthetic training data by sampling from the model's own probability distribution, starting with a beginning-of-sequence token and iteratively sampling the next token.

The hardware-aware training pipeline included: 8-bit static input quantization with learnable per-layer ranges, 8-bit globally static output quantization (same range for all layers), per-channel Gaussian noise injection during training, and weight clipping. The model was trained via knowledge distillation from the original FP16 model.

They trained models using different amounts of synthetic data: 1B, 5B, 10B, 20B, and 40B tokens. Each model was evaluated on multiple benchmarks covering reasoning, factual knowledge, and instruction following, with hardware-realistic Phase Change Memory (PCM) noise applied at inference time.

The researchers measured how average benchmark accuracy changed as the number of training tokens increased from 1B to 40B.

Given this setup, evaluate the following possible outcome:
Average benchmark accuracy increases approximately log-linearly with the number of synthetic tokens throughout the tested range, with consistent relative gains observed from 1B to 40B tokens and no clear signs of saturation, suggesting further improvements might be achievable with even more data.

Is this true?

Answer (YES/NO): NO